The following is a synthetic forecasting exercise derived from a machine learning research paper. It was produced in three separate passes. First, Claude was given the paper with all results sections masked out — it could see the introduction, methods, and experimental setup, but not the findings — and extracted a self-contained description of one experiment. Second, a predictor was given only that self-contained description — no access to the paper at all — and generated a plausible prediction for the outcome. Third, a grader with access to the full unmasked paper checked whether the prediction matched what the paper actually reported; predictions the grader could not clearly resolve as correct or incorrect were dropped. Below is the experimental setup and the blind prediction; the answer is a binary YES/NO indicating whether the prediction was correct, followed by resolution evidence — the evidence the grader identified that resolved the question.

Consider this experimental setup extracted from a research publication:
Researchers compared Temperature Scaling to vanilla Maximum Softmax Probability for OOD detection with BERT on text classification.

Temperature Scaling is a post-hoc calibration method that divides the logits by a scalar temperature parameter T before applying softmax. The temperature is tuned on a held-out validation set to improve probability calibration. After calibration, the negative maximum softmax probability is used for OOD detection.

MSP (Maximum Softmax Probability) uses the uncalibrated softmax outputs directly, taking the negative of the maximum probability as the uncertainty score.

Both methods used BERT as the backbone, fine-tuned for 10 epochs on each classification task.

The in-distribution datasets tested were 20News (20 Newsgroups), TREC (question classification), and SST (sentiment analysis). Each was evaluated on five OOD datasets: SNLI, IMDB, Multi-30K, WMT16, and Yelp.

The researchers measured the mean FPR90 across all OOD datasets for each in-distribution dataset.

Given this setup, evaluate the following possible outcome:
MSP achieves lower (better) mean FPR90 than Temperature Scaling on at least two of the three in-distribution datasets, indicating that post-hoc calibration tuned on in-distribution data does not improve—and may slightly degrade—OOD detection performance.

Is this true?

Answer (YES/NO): NO